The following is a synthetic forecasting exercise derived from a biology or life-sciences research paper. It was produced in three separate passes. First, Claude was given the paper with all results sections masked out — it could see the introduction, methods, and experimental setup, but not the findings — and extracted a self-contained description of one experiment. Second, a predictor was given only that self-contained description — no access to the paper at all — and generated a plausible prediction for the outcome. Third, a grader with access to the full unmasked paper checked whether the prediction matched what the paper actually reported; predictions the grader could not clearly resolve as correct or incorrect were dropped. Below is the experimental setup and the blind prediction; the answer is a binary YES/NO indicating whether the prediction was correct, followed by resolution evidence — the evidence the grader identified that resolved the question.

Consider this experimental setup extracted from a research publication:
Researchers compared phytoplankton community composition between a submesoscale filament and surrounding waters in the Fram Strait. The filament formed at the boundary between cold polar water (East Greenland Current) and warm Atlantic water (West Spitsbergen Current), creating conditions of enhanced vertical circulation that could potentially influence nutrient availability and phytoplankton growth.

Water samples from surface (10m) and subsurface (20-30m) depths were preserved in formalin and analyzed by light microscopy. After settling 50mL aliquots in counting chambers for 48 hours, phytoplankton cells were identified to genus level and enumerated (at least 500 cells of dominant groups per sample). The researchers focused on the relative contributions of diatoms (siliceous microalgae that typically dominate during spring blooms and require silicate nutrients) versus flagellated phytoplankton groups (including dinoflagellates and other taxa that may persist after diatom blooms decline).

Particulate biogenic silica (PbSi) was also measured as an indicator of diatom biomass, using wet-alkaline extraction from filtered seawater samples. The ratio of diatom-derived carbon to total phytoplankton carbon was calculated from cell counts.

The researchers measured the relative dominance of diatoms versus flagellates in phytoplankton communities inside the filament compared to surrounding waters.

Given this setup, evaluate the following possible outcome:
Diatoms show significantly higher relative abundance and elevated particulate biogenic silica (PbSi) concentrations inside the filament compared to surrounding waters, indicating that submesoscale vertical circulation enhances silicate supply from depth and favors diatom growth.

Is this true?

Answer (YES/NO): YES